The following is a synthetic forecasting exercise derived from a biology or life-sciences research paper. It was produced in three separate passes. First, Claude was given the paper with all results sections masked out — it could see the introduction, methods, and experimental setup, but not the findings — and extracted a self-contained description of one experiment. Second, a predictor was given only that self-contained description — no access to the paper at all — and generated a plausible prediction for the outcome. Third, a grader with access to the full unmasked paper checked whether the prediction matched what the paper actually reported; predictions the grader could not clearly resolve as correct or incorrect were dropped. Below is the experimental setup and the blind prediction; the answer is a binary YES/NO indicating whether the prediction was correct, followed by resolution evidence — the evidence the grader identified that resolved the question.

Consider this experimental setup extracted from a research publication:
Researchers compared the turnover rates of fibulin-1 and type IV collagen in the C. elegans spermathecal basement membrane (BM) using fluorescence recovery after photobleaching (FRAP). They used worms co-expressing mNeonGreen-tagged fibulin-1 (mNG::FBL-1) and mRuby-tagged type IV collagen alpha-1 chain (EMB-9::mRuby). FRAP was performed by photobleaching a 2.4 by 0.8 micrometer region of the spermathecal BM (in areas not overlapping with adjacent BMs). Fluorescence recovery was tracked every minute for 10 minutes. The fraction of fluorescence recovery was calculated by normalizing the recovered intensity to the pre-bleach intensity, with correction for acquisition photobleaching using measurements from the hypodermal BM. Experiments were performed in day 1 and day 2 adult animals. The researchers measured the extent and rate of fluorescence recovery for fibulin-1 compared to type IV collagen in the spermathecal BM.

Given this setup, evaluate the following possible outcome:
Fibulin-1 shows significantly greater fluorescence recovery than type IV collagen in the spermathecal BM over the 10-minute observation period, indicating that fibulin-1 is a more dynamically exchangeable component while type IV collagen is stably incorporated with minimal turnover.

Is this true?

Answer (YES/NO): YES